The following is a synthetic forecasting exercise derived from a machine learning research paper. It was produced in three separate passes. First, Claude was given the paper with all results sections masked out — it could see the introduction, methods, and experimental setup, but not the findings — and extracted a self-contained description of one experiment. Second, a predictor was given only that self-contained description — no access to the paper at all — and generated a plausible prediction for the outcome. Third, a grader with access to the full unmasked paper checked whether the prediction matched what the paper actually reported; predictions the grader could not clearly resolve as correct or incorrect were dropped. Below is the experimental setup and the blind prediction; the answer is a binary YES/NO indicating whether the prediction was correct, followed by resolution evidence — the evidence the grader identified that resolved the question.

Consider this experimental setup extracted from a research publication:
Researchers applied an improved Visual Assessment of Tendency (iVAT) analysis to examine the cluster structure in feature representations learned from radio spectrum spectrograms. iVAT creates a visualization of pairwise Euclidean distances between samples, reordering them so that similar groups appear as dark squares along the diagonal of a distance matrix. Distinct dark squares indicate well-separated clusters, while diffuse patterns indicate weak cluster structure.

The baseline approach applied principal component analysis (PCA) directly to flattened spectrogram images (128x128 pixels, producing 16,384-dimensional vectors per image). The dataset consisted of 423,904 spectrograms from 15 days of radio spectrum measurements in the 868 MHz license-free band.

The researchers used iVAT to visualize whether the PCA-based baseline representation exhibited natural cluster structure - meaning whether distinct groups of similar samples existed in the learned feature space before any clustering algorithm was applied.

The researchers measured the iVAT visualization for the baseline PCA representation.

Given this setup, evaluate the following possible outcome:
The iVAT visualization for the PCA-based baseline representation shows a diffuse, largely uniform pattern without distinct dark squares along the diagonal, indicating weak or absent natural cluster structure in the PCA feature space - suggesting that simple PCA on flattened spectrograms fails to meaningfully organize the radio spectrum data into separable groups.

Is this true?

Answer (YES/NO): NO